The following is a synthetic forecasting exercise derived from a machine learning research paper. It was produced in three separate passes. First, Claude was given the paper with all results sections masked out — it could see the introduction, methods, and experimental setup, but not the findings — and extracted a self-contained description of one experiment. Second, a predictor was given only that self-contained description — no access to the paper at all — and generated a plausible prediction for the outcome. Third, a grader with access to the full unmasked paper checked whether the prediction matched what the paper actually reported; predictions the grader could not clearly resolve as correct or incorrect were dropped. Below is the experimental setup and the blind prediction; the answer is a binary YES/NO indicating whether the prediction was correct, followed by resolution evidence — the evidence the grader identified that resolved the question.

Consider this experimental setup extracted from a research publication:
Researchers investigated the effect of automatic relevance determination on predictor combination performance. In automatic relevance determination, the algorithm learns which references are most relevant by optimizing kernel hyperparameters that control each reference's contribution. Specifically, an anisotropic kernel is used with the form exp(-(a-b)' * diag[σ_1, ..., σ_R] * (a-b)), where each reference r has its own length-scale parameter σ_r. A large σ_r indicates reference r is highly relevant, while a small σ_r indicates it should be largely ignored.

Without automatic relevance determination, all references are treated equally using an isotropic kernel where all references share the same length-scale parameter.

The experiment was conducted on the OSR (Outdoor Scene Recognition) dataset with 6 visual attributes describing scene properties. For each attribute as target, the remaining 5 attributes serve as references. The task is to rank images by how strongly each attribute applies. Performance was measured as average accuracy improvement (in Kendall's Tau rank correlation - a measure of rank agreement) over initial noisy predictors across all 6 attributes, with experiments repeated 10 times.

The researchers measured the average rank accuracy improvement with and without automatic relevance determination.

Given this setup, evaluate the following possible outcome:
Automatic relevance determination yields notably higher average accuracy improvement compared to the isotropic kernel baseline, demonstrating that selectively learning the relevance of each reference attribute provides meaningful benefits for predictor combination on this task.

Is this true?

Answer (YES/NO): YES